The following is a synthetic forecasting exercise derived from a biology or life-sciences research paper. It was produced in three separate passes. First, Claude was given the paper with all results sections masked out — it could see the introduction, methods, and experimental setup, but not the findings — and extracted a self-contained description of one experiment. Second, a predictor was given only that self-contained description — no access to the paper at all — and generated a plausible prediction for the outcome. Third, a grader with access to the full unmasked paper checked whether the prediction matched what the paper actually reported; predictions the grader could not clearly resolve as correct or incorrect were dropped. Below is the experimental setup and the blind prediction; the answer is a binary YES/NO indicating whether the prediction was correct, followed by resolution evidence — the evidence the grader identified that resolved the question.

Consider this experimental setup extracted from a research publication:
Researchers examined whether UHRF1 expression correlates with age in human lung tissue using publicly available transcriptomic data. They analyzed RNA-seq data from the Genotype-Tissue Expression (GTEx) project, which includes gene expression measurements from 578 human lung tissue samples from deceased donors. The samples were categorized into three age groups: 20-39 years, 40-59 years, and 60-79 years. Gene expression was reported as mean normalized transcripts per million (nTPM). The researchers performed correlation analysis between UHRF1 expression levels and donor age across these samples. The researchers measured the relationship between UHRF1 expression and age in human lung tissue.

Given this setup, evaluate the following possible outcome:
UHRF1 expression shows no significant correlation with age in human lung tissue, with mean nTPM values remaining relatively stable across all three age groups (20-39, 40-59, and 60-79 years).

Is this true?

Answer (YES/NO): NO